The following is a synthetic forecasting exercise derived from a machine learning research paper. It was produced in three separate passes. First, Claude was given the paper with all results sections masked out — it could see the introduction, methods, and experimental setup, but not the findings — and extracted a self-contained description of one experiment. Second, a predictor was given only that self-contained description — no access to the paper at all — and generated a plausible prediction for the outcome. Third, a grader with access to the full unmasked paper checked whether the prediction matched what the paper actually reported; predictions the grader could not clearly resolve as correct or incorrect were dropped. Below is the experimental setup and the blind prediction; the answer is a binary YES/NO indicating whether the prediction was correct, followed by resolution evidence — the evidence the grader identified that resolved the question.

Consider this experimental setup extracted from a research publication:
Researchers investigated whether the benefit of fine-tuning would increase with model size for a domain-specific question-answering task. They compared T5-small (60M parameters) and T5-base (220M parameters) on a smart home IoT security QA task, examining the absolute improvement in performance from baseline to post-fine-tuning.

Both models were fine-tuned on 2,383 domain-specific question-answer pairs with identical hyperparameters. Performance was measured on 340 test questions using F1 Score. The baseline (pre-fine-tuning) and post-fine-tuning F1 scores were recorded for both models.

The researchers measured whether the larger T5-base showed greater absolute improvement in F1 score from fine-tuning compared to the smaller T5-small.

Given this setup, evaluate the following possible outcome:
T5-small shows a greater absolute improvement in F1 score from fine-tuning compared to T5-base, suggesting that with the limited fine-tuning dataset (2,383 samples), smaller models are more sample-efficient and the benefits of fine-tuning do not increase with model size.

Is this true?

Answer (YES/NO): YES